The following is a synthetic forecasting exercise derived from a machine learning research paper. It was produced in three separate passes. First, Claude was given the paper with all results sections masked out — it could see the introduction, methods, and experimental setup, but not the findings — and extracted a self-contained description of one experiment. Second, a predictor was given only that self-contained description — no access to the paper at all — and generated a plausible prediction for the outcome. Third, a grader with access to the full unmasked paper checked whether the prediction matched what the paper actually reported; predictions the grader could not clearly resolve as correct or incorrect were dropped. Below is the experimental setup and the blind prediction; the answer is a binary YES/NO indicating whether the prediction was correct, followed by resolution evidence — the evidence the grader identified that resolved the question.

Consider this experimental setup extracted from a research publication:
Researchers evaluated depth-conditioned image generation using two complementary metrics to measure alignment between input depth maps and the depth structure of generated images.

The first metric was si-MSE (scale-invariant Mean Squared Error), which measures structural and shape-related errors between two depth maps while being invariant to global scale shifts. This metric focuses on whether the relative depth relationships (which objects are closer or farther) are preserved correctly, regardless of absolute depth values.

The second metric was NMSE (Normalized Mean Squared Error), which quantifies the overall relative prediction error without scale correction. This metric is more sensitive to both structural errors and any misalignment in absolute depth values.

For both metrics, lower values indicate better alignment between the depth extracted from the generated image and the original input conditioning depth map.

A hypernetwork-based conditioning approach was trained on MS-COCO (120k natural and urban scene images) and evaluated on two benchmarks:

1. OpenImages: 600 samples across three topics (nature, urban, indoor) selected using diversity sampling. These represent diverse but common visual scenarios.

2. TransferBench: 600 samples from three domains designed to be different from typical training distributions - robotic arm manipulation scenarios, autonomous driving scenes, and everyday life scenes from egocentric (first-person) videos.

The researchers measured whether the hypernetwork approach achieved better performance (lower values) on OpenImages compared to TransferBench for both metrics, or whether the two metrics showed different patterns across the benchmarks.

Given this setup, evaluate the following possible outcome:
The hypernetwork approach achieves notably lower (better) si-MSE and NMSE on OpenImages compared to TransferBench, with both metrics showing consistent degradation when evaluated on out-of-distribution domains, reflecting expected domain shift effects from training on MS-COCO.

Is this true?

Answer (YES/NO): NO